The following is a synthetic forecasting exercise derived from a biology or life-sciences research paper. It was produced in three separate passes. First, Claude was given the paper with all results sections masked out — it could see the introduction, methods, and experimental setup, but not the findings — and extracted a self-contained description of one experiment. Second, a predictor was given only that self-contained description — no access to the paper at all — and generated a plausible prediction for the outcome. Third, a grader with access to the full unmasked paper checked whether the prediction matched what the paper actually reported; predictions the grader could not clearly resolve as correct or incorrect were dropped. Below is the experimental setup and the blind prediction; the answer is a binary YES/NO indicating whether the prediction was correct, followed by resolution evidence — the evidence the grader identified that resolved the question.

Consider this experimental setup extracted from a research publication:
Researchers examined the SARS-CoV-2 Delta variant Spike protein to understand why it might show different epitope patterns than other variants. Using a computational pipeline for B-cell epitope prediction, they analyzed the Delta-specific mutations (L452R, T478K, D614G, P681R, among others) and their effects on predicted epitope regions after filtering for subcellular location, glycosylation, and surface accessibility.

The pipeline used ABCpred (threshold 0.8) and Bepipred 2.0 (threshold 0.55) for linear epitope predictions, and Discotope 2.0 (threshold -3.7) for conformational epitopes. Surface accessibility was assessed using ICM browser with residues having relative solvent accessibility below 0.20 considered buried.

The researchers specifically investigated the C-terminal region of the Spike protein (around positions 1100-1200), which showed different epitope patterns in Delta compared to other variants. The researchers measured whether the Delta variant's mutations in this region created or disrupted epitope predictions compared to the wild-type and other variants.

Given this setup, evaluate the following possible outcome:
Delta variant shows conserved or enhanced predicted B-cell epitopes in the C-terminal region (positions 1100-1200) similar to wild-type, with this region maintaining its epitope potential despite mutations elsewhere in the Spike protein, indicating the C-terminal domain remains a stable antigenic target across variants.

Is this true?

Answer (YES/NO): YES